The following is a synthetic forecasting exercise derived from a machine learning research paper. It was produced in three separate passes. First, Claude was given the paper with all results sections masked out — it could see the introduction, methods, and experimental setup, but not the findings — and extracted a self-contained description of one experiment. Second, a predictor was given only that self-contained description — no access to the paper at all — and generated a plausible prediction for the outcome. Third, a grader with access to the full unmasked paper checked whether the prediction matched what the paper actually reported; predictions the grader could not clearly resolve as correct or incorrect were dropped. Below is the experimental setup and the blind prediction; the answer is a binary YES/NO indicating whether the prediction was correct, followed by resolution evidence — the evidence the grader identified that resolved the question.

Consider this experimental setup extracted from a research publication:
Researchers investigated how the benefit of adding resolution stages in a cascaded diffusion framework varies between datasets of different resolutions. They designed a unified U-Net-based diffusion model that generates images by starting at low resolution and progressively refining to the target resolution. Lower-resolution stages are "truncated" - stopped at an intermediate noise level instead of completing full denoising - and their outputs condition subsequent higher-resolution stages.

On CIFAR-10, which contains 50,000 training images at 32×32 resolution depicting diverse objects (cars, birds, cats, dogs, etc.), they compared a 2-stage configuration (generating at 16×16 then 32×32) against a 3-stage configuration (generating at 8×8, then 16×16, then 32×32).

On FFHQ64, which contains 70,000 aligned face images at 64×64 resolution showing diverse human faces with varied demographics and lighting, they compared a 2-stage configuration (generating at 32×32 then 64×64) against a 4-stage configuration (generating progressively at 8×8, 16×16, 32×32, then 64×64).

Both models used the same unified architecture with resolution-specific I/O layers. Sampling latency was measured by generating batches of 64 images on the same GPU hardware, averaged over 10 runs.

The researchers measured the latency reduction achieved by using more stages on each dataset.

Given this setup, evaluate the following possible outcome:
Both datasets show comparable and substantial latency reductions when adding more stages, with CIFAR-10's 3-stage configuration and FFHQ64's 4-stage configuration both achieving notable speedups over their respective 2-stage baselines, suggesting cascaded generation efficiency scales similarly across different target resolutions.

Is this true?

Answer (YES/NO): NO